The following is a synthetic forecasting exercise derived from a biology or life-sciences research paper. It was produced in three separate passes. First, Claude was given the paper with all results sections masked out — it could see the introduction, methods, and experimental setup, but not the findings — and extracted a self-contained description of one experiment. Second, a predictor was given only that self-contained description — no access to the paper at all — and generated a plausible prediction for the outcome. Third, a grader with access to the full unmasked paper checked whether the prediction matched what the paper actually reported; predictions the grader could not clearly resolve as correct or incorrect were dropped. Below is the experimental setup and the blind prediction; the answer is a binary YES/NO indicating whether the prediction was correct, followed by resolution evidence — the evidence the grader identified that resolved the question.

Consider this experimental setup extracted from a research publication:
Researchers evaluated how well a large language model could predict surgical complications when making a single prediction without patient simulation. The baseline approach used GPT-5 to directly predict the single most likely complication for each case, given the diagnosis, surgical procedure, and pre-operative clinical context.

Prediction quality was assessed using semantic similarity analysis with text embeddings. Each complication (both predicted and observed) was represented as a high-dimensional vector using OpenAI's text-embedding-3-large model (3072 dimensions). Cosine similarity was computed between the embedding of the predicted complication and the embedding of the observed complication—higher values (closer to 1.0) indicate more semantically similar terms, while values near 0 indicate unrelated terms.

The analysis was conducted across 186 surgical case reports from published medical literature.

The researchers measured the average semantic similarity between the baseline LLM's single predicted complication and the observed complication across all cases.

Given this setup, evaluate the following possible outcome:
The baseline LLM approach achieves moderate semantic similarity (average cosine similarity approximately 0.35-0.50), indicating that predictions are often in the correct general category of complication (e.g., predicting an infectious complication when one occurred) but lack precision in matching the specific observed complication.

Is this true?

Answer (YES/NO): YES